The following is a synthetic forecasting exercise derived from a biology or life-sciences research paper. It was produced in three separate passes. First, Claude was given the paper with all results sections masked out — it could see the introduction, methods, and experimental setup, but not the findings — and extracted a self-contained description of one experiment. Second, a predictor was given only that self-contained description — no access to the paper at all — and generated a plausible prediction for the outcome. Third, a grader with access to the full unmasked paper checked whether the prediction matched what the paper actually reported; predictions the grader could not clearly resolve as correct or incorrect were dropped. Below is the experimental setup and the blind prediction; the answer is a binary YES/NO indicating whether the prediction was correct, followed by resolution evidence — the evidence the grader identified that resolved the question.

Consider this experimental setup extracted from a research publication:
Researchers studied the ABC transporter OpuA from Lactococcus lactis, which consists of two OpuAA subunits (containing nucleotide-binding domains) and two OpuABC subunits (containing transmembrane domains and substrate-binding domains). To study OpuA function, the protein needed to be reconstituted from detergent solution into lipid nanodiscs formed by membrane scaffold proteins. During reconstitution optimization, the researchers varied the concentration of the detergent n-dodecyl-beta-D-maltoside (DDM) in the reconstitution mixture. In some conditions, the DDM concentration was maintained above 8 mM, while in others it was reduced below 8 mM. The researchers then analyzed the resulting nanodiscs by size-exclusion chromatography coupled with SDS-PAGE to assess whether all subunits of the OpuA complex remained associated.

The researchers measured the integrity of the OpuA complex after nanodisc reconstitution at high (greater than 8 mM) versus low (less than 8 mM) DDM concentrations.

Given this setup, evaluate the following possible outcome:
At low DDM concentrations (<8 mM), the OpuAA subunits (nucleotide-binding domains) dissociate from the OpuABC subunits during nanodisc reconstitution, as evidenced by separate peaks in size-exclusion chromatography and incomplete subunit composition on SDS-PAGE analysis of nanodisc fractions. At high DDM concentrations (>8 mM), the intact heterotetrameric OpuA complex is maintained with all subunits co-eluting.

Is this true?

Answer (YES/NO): NO